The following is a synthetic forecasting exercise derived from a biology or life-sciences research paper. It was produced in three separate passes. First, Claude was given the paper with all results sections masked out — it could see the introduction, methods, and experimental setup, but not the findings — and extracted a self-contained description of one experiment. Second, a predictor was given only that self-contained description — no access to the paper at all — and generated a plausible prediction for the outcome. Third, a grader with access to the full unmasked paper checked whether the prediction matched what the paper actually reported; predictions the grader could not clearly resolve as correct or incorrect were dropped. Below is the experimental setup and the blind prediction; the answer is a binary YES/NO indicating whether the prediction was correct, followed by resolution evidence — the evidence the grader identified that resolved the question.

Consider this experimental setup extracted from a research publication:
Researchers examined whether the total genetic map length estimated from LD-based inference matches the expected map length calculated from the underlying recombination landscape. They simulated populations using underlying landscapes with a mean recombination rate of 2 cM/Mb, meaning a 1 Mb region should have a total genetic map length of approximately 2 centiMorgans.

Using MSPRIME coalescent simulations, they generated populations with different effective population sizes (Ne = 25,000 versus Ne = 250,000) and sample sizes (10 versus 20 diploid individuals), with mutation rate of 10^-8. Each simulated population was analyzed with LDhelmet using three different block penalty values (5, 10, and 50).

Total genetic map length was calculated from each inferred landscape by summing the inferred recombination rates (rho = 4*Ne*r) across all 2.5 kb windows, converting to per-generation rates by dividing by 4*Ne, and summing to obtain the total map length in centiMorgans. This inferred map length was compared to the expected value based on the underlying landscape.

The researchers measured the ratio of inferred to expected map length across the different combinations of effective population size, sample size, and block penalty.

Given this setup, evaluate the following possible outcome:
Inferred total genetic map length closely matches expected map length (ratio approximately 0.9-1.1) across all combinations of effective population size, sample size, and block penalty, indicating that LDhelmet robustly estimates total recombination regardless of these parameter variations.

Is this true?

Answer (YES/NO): NO